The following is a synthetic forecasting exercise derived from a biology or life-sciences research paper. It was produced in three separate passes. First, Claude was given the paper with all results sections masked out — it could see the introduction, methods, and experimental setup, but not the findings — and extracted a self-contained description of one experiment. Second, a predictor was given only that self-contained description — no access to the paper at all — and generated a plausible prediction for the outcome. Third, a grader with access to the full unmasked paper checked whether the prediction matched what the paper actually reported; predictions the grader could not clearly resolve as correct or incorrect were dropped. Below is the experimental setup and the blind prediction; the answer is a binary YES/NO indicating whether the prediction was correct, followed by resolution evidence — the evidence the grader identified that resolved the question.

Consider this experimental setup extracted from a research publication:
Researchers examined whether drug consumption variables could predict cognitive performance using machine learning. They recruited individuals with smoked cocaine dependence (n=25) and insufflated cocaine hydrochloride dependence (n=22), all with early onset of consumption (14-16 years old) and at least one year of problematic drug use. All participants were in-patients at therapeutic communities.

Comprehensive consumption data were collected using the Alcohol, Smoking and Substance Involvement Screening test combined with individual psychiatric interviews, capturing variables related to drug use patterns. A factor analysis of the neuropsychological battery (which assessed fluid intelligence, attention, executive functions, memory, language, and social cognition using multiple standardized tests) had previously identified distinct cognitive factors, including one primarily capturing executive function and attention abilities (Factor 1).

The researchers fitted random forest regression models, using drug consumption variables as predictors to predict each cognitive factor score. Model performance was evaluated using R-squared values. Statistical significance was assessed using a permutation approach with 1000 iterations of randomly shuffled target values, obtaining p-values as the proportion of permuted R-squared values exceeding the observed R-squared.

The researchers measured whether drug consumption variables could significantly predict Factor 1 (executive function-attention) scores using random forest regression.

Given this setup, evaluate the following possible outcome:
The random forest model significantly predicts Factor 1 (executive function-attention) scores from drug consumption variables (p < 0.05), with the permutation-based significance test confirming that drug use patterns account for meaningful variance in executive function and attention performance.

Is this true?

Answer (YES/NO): YES